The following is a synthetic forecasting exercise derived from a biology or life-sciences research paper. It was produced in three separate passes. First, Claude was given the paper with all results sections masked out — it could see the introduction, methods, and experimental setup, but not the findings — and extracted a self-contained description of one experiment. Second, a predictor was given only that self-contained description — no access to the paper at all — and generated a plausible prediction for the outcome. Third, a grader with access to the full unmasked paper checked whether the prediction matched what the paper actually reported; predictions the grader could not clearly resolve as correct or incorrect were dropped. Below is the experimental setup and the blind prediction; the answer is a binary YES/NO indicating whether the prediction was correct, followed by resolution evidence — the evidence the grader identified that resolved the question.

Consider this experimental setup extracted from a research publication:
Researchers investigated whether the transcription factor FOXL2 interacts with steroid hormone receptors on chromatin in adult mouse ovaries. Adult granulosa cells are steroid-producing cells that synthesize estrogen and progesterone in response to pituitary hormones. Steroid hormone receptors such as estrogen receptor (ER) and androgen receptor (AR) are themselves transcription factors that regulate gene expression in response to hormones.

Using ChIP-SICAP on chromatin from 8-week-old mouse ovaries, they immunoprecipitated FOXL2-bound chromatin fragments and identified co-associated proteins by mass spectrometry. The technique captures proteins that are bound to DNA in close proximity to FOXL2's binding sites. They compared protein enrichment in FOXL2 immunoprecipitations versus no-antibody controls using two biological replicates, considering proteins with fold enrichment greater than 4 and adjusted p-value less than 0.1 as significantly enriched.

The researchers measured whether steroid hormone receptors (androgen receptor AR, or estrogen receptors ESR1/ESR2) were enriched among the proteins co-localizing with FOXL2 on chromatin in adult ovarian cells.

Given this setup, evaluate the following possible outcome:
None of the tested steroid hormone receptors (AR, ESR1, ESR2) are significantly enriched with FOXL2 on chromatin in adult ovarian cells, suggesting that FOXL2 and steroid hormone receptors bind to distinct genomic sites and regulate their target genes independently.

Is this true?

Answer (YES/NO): NO